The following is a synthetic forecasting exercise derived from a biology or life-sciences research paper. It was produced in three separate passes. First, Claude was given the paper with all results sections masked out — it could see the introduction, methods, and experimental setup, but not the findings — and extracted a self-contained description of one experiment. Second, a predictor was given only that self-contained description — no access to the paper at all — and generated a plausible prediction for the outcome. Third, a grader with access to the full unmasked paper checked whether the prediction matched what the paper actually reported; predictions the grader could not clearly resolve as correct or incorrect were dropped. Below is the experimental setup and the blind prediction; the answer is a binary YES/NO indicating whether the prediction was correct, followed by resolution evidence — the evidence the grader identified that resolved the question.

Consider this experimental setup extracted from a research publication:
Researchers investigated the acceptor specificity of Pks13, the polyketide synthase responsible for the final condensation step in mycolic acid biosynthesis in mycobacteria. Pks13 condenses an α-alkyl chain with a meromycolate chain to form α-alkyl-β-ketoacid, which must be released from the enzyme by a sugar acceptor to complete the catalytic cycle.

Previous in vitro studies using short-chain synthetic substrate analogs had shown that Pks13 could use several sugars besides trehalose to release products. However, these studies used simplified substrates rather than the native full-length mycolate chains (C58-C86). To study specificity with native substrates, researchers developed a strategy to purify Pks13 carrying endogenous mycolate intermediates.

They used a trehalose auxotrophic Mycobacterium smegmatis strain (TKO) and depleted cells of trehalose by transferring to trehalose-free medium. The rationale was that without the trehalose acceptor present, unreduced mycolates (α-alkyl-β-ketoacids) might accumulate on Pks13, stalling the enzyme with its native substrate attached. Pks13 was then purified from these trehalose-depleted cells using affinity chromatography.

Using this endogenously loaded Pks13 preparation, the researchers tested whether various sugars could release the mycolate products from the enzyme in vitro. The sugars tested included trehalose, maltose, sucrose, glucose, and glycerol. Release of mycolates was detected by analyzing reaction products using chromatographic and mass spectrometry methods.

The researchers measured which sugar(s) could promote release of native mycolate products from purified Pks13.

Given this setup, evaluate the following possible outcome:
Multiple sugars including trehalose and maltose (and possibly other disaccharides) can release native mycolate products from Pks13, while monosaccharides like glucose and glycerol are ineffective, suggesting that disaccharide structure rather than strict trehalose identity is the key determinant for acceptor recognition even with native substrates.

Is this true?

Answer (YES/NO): NO